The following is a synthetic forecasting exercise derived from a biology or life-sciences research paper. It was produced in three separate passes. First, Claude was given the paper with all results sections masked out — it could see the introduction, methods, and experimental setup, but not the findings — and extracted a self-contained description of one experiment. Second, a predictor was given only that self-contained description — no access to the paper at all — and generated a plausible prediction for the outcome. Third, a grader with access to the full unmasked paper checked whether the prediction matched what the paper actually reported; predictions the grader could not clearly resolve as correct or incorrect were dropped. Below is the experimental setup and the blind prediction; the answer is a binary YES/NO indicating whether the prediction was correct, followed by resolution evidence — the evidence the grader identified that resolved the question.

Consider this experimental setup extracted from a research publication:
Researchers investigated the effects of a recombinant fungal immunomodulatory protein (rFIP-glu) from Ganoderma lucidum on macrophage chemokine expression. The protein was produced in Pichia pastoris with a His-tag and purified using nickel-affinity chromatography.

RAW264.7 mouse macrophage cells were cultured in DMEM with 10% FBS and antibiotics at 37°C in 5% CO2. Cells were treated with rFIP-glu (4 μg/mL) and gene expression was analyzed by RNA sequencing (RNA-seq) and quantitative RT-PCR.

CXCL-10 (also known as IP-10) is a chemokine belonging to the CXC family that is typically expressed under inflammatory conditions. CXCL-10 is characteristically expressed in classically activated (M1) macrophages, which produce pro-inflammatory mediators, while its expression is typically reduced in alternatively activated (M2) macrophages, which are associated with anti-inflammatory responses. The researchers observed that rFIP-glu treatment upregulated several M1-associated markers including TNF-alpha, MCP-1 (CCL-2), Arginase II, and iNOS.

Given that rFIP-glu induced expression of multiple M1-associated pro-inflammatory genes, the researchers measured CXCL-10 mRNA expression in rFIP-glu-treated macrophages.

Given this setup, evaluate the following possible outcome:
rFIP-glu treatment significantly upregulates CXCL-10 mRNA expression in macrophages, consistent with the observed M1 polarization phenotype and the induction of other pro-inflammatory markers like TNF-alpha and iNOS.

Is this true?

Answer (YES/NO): NO